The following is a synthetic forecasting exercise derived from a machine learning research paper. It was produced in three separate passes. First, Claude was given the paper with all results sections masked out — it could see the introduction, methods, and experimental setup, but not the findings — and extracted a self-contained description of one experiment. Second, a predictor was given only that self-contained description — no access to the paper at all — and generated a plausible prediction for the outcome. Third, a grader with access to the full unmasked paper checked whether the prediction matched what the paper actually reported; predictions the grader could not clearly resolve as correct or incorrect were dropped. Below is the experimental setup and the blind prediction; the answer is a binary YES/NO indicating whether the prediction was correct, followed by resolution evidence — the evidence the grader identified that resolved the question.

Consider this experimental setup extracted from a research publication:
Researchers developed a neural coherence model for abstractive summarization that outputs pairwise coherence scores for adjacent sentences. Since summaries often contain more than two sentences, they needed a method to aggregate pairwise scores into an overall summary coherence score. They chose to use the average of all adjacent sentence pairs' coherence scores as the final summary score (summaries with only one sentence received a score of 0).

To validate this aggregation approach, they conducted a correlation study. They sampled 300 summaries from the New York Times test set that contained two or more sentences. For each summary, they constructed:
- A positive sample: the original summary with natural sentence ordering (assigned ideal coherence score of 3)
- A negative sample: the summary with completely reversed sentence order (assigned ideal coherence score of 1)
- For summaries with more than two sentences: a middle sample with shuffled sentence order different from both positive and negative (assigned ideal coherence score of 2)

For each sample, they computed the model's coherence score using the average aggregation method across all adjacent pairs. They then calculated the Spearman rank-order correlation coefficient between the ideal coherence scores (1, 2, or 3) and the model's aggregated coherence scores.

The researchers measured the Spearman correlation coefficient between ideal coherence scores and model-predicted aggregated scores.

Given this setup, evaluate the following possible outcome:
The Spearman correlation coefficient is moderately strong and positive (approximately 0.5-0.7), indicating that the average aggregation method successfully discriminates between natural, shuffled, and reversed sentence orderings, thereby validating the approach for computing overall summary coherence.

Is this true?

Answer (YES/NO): NO